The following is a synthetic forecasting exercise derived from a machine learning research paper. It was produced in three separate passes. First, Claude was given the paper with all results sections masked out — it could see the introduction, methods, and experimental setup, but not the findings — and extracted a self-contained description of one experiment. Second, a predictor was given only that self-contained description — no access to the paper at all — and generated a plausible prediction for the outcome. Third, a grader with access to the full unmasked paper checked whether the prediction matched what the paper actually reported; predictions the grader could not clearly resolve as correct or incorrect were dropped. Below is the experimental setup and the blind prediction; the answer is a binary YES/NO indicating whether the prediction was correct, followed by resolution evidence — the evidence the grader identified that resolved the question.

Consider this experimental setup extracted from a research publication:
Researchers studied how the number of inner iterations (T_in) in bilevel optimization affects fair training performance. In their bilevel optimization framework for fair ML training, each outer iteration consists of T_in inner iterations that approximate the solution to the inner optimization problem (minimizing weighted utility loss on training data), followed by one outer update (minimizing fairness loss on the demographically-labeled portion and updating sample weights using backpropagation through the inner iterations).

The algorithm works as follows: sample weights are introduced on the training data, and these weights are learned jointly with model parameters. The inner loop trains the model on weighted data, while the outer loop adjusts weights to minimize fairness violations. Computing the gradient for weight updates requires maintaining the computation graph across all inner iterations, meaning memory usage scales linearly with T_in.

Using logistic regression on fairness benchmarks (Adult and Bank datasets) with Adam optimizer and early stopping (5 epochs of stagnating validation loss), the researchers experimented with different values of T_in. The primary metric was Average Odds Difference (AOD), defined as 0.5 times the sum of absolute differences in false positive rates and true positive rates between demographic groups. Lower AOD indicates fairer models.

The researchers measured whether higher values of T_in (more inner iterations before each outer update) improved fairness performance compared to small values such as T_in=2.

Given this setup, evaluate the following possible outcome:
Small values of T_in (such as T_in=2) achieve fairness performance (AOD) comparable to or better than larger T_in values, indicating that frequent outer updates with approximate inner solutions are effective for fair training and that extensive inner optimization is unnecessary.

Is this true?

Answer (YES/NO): YES